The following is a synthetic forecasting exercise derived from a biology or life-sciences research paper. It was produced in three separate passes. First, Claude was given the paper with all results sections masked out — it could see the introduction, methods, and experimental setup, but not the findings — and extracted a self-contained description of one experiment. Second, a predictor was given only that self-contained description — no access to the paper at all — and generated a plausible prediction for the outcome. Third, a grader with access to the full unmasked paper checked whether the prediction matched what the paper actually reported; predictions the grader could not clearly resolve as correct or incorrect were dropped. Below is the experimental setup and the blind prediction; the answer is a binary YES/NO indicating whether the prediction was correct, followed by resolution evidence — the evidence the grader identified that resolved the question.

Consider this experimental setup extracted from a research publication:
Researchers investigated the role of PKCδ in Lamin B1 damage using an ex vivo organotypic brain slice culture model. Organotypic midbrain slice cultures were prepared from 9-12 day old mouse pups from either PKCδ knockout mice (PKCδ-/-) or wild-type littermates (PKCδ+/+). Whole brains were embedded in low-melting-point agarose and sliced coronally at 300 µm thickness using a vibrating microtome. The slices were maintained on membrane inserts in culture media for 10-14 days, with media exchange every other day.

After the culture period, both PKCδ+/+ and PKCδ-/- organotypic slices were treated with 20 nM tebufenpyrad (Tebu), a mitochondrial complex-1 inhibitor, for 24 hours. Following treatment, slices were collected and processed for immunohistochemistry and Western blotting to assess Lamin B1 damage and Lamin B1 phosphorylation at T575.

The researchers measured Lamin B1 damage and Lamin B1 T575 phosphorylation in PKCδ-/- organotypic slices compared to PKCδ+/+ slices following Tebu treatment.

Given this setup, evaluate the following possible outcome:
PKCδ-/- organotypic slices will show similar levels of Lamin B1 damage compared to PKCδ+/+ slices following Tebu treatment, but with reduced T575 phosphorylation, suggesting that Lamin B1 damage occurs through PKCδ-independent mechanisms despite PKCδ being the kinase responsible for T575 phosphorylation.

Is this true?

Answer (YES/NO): NO